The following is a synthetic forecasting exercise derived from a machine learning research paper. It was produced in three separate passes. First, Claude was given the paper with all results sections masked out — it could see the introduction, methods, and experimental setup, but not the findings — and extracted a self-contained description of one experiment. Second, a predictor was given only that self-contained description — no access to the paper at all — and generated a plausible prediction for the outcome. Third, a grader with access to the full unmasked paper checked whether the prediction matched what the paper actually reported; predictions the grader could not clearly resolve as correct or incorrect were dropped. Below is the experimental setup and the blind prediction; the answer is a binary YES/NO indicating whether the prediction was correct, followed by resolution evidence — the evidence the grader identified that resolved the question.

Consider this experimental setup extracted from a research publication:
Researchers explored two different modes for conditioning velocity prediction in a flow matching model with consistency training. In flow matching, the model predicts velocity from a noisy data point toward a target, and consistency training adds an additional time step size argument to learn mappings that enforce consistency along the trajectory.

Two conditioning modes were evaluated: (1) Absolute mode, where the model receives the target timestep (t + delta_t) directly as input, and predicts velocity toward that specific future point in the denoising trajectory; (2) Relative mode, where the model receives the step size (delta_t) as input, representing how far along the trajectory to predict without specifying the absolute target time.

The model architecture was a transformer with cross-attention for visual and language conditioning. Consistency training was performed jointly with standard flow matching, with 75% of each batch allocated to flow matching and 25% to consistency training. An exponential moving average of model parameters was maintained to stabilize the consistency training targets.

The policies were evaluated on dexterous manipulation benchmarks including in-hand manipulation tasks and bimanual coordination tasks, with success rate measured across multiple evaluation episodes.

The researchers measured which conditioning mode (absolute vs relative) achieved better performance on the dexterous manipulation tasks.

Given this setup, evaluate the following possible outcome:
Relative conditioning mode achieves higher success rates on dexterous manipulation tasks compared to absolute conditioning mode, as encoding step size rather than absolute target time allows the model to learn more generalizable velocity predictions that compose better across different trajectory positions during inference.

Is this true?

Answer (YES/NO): YES